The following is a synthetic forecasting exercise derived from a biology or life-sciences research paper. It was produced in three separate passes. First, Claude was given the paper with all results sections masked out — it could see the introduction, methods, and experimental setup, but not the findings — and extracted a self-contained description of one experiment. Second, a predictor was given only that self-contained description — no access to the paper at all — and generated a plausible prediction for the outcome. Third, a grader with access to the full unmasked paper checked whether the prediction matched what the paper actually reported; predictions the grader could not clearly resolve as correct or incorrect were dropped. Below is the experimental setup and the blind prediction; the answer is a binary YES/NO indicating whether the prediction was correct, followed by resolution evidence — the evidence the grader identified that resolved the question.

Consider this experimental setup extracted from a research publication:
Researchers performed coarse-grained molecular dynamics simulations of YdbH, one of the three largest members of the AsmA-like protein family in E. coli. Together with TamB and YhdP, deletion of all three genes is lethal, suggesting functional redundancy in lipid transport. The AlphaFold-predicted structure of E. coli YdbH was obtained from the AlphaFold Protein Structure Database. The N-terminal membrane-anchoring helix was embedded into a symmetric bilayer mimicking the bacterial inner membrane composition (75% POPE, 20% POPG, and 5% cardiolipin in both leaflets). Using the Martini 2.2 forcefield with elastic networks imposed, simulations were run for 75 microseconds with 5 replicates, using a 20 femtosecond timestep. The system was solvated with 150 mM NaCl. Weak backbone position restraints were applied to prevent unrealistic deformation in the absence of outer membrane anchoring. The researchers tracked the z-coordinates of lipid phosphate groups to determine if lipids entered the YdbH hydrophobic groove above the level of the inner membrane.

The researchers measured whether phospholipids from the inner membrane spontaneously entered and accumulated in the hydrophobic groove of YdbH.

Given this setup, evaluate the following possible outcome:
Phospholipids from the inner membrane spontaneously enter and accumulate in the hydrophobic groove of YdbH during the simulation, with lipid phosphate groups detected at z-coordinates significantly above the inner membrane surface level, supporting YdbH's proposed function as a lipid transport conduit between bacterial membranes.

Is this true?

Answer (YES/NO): YES